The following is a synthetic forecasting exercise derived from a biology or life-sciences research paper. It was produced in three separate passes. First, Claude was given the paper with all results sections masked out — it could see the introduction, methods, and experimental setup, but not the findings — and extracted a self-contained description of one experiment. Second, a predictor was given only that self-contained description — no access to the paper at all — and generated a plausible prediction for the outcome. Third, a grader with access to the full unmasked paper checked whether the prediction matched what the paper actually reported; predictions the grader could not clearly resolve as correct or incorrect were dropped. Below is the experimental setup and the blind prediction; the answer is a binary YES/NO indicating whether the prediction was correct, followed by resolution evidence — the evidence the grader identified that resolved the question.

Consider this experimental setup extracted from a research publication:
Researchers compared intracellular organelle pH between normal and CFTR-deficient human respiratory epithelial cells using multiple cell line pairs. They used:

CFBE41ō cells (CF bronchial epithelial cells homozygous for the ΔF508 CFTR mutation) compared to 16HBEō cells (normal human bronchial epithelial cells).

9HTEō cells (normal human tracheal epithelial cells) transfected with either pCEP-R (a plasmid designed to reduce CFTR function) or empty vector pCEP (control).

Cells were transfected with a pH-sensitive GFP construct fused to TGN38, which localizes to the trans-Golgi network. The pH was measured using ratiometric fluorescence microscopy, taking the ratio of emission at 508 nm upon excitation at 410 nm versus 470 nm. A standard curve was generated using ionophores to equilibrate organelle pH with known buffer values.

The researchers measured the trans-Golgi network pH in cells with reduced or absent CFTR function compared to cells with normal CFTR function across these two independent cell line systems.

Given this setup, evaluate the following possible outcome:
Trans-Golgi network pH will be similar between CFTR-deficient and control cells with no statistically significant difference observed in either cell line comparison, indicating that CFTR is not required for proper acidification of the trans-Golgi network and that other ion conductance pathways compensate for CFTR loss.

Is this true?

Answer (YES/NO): NO